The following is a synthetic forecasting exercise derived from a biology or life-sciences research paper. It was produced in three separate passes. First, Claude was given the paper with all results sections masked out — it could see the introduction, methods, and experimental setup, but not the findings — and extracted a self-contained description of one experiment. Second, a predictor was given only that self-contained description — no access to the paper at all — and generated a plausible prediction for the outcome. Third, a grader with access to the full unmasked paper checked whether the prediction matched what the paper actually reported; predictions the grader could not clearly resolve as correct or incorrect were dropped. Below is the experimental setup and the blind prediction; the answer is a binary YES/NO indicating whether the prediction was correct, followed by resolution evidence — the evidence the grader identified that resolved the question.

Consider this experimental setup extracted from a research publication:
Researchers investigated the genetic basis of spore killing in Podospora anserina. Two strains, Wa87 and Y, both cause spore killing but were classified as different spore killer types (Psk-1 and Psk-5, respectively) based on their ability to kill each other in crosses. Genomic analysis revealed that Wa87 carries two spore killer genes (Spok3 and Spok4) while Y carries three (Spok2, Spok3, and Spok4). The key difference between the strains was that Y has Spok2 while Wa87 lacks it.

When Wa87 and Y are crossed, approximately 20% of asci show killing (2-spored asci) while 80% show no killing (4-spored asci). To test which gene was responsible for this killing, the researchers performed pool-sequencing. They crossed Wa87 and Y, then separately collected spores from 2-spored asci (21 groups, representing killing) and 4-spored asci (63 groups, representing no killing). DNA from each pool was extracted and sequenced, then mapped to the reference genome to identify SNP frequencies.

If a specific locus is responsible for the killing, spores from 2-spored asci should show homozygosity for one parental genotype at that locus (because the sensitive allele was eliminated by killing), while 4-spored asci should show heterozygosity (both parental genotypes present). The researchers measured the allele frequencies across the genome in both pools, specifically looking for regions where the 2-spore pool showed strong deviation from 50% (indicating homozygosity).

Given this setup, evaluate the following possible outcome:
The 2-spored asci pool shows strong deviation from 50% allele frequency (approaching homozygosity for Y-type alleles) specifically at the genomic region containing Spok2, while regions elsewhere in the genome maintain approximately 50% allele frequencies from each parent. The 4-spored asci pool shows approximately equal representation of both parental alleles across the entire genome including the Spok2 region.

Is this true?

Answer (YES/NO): NO